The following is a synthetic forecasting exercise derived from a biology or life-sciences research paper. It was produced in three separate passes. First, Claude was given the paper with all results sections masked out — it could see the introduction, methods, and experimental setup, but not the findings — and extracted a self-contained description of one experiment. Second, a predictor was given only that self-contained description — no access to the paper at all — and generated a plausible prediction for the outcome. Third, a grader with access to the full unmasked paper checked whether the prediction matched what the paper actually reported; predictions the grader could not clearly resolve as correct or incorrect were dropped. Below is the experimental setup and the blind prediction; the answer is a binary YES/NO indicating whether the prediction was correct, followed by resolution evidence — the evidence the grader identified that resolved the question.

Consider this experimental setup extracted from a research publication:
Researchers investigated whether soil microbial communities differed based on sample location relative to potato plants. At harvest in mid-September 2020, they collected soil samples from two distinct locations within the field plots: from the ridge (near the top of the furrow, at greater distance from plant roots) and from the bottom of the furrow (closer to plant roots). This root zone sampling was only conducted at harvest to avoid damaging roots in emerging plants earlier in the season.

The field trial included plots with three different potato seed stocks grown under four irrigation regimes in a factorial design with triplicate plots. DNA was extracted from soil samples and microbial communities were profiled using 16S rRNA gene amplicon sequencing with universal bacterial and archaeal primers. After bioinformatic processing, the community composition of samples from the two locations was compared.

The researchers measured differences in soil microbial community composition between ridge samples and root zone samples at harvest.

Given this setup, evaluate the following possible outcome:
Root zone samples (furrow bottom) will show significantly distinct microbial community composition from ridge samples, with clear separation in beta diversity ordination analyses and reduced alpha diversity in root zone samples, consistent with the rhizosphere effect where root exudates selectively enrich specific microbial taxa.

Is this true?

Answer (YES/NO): NO